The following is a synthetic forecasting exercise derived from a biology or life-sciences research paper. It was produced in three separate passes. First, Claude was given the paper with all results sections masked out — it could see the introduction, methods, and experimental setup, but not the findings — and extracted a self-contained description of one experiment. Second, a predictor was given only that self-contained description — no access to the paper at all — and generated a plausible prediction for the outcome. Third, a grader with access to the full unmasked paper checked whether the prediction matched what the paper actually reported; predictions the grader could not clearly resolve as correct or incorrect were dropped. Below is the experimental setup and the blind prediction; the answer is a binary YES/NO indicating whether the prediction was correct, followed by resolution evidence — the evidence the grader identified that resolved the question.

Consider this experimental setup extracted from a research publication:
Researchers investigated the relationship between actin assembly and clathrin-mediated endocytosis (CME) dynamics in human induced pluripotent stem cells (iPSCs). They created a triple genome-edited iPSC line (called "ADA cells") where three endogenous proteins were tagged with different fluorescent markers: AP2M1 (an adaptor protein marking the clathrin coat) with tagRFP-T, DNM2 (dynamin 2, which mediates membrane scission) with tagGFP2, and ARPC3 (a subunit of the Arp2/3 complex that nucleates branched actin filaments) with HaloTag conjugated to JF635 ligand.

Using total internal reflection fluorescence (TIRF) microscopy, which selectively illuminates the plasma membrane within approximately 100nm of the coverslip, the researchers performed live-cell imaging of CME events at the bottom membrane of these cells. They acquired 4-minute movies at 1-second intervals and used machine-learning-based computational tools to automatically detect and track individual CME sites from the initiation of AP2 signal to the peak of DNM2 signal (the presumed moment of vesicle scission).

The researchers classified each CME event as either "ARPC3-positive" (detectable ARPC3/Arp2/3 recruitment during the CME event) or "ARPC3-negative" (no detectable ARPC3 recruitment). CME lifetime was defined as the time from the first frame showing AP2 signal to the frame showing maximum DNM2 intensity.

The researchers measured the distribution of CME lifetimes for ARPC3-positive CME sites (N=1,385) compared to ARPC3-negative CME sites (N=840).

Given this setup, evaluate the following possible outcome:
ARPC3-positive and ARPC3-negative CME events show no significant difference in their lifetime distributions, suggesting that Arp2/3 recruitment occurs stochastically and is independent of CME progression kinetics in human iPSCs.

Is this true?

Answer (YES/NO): NO